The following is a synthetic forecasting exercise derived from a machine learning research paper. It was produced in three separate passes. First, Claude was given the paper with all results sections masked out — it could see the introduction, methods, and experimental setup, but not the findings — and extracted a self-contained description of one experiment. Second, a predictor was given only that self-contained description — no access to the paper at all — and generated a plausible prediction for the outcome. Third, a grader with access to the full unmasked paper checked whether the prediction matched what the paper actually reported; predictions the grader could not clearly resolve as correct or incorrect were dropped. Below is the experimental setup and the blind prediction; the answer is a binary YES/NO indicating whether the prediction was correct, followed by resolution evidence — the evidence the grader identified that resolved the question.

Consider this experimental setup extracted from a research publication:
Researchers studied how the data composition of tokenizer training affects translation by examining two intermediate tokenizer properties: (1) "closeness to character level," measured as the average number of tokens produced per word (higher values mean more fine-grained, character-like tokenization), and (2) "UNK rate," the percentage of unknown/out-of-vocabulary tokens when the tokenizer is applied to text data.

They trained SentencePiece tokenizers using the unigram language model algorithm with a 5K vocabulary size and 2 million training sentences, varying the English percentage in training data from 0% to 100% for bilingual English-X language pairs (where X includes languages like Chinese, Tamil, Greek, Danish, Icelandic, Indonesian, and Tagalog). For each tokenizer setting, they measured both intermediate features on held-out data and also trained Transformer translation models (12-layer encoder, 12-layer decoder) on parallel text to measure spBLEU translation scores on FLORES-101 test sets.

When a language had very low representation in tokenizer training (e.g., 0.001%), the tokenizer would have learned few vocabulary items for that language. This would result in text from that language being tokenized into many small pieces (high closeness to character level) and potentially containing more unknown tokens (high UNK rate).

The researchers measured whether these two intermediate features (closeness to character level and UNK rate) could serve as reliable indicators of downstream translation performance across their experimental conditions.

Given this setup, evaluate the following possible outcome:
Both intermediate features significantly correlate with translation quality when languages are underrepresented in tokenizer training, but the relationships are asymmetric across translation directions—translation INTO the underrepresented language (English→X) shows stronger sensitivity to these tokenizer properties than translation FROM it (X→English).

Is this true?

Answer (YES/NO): NO